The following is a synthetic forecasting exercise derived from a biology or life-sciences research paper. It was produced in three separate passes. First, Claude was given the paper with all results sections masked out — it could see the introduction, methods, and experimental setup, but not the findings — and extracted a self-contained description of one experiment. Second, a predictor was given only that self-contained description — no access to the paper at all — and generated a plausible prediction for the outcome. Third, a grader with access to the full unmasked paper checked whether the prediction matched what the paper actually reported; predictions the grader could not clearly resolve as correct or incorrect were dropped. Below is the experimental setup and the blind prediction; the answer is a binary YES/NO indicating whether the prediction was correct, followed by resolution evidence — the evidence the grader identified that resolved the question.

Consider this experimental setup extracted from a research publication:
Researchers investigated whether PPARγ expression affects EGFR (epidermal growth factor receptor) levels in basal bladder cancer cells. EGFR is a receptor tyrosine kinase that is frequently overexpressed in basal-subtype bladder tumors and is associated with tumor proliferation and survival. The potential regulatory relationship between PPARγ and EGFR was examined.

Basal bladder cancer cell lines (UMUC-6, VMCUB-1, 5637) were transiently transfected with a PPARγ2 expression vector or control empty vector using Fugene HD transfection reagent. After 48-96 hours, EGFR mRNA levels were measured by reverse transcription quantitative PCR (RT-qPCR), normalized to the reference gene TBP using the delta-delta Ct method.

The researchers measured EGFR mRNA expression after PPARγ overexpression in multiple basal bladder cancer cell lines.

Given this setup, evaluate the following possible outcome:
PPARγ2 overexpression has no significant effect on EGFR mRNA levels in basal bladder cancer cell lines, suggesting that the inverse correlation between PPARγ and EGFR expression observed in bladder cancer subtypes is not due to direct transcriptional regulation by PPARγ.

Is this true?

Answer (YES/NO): NO